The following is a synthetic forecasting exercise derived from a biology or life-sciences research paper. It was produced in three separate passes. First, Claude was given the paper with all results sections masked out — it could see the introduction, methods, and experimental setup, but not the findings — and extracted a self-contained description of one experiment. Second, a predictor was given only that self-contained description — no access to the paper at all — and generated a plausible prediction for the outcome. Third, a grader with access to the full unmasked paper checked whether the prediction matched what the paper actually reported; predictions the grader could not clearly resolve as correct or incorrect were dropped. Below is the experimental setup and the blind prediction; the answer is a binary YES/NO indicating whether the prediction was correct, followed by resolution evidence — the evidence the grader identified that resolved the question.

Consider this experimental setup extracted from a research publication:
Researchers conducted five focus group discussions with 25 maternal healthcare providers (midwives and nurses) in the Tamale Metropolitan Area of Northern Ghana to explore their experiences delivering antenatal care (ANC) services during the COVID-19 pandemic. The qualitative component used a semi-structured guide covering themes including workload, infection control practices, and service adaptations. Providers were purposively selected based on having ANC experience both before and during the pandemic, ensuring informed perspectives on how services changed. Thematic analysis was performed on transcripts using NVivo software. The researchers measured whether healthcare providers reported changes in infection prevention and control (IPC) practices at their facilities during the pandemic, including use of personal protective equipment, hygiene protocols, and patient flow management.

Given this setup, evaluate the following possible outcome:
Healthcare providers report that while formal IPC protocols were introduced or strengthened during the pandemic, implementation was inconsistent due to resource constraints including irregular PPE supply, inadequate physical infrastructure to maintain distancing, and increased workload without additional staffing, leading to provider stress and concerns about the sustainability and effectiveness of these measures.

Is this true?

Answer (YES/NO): NO